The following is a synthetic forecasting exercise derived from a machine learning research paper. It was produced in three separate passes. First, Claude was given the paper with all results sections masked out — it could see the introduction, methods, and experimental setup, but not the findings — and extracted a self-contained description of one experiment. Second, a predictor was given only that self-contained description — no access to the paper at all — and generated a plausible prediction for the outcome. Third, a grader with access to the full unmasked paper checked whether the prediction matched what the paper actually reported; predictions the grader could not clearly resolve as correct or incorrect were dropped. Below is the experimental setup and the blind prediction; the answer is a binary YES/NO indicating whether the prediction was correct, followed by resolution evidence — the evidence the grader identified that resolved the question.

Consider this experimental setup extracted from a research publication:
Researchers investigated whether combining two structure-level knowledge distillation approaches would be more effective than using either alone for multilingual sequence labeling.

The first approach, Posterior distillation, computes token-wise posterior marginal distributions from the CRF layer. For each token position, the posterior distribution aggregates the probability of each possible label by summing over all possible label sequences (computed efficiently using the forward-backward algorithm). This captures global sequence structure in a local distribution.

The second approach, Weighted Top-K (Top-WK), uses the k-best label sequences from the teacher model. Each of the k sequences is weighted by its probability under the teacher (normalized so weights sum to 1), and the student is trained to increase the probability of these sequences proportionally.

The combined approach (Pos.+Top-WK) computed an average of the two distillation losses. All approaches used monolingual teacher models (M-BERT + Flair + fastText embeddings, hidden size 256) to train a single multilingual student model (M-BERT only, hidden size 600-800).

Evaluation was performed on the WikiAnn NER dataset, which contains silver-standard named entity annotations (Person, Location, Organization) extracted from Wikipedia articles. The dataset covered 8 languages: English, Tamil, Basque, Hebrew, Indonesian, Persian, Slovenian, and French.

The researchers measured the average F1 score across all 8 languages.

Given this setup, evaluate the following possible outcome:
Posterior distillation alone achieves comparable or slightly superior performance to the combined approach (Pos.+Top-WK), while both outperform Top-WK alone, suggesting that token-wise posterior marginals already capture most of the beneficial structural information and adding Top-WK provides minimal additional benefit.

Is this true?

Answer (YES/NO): YES